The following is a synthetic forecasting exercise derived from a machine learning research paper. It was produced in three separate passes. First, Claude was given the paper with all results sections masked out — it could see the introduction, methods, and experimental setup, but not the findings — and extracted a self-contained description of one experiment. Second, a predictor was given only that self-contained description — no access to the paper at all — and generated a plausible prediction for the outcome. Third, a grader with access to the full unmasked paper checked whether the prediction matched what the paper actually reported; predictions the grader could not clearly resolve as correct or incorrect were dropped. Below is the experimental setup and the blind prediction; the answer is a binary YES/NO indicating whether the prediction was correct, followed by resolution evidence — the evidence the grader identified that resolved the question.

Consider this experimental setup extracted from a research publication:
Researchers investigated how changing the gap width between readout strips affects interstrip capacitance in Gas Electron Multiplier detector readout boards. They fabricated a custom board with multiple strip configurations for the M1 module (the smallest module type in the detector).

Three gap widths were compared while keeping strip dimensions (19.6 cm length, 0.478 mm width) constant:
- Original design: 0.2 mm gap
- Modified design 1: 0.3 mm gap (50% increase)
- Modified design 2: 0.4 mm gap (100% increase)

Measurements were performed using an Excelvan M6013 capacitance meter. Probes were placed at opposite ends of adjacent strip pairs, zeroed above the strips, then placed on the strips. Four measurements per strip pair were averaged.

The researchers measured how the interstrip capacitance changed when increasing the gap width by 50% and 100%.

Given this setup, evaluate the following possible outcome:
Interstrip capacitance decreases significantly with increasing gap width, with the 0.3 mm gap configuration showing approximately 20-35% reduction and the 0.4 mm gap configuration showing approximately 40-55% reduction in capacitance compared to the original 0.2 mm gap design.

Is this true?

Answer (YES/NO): NO